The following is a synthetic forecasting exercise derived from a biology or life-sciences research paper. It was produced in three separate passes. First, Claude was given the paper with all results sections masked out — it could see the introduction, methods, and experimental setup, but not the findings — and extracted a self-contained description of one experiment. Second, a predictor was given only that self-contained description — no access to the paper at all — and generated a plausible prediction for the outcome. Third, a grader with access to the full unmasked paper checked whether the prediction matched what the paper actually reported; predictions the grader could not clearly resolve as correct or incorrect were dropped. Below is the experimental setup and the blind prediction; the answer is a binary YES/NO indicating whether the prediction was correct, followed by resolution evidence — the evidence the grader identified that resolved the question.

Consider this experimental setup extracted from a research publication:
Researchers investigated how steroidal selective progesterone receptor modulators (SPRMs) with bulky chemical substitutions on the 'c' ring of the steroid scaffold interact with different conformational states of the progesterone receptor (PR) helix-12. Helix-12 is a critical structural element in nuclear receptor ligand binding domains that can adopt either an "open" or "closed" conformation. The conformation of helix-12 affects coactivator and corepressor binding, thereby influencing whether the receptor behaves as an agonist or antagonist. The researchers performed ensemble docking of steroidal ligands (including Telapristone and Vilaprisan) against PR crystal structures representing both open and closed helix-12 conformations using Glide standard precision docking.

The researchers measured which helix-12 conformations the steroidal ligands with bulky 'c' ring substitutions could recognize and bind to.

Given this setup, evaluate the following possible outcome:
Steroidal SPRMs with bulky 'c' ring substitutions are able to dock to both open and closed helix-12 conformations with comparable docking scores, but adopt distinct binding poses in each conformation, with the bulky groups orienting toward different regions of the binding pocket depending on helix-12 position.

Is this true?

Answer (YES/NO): NO